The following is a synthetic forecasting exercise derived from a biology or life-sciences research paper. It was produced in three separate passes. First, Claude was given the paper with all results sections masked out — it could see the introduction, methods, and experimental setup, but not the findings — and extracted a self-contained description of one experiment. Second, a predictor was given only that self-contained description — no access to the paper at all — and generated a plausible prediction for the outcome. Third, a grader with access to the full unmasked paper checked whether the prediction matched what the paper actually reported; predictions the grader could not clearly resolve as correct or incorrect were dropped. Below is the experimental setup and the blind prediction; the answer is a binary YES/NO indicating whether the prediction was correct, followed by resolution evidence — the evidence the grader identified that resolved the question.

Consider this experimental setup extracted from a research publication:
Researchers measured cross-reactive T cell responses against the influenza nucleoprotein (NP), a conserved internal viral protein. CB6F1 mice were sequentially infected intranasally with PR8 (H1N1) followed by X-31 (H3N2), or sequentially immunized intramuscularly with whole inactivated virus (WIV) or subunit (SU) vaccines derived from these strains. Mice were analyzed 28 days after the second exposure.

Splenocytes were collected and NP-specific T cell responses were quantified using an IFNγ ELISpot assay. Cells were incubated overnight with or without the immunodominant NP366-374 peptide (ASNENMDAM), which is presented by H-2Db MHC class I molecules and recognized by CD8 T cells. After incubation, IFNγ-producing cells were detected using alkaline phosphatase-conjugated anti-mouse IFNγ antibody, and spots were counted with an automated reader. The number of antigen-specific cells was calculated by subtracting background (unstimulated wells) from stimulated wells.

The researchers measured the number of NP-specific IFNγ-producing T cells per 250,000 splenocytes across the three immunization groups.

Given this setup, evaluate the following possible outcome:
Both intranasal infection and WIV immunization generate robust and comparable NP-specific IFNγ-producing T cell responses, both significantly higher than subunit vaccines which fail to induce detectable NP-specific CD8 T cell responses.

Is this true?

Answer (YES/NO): NO